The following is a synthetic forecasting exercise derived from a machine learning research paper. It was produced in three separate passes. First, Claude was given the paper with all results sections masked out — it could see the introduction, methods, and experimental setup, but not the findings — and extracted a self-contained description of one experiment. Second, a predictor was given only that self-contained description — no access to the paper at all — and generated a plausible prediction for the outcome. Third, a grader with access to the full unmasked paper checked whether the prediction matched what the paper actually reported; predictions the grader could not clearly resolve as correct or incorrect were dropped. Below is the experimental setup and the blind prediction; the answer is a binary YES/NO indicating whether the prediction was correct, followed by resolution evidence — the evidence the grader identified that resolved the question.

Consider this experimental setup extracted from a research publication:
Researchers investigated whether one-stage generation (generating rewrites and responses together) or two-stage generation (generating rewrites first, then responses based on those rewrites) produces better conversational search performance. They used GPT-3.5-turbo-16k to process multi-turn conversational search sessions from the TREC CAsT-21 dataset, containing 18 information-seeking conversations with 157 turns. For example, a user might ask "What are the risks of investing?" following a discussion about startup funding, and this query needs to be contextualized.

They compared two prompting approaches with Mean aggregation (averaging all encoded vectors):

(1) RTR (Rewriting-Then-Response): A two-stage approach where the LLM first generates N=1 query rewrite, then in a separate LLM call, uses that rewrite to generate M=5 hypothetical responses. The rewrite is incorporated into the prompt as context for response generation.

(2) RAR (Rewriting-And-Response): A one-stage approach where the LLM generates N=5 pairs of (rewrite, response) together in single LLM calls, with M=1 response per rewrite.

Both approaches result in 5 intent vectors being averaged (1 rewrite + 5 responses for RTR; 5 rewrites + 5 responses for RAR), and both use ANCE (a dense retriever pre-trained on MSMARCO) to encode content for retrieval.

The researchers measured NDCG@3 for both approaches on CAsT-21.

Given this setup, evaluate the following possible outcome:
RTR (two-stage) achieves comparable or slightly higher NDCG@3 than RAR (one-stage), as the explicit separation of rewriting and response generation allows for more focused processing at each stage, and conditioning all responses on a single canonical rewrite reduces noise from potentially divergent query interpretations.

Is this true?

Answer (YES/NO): YES